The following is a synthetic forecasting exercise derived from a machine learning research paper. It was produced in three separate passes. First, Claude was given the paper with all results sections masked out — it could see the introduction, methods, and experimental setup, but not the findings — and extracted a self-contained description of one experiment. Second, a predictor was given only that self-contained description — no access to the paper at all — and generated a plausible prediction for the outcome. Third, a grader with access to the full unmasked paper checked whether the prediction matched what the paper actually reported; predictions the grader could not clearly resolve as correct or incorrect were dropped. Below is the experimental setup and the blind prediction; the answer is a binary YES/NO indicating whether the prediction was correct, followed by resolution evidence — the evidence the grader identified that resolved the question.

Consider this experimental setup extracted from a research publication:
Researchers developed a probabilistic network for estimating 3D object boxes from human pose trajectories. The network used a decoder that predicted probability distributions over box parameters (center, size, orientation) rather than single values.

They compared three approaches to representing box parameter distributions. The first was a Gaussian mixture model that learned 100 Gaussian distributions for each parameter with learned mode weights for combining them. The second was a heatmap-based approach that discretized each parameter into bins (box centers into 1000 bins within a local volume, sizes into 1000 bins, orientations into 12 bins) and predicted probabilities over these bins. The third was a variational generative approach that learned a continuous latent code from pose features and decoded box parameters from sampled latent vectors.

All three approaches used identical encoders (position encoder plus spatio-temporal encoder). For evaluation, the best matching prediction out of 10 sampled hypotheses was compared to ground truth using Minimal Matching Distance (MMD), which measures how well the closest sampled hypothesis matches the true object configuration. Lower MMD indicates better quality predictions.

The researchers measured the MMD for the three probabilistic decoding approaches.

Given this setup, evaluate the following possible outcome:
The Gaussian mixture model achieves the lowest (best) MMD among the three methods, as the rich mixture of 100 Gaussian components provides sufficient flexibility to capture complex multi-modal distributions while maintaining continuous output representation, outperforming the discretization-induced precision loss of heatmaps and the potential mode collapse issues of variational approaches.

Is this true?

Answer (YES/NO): NO